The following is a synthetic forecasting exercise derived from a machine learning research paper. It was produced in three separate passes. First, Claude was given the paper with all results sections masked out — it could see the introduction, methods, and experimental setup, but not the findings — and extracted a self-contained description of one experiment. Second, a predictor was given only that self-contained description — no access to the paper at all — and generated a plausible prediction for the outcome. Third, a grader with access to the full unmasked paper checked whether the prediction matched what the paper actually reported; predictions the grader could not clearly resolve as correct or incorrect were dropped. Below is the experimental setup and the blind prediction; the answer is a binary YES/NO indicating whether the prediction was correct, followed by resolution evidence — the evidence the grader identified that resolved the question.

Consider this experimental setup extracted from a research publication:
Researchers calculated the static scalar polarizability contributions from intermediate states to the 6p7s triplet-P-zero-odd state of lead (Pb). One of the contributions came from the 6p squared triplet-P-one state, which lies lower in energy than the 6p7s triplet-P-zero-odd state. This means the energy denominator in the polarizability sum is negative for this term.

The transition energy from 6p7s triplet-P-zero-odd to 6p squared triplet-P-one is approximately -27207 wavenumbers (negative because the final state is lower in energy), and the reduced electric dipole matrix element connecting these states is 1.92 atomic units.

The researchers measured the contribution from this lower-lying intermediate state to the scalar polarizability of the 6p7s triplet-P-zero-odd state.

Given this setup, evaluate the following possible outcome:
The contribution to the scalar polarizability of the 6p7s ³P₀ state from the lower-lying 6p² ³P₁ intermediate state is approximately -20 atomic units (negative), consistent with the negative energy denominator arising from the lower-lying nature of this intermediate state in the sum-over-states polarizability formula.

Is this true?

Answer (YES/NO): YES